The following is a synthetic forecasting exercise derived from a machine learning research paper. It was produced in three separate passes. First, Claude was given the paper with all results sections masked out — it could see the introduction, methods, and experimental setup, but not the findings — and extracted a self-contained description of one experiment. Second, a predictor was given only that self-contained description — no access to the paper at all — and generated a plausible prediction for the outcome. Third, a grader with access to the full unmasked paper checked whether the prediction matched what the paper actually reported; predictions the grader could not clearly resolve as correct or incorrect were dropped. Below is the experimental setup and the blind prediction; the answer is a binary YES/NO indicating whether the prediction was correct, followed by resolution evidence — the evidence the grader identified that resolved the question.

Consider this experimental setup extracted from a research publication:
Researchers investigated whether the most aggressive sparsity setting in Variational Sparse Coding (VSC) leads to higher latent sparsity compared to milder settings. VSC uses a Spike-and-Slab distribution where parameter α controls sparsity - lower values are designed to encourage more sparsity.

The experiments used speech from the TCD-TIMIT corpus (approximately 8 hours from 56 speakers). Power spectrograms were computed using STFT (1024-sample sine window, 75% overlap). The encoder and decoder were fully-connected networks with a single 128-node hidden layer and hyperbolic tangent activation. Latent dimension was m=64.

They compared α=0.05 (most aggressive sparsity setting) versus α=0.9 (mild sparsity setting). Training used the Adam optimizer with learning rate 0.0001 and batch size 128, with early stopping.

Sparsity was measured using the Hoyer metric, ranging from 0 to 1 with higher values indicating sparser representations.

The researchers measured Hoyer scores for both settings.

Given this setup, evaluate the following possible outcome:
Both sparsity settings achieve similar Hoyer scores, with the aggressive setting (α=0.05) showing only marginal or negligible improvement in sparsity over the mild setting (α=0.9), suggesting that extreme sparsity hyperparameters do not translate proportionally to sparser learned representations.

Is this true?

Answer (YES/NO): NO